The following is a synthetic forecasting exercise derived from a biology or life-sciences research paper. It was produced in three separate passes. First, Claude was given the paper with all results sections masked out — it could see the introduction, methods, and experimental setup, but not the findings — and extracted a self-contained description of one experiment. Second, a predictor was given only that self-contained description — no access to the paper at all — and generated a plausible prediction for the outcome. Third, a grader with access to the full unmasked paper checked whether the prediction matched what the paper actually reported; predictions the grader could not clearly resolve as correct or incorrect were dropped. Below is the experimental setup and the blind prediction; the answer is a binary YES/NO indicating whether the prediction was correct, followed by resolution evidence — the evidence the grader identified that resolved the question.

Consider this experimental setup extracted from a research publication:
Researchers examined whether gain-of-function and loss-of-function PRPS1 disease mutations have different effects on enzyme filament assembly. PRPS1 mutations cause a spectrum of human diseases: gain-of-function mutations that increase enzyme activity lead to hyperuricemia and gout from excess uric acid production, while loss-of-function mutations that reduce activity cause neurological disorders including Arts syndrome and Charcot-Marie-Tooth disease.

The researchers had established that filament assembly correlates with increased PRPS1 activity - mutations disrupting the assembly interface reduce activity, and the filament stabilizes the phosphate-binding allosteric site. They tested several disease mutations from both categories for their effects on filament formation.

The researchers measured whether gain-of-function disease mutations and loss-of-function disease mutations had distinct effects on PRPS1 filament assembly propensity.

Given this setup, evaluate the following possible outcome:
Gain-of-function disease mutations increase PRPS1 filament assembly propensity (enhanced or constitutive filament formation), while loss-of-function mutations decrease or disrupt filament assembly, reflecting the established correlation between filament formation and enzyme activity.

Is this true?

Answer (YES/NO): NO